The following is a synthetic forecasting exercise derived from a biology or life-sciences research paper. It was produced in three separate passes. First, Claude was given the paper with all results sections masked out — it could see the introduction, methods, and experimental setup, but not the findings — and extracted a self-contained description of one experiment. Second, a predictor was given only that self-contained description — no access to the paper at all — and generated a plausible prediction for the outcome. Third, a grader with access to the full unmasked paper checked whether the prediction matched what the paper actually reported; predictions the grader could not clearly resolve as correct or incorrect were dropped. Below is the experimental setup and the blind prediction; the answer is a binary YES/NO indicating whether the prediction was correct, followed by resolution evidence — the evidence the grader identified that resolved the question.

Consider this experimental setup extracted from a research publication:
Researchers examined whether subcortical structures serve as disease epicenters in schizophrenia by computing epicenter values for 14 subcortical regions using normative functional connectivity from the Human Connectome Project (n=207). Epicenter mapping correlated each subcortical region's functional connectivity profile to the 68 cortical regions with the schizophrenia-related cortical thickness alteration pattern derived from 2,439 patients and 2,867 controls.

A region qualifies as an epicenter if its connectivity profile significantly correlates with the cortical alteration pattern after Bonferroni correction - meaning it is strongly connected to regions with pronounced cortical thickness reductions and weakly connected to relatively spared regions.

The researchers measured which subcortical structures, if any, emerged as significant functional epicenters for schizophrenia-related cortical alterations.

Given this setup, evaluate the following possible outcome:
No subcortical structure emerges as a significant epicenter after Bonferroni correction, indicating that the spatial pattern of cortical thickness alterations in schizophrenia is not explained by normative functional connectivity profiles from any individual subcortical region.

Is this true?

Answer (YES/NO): NO